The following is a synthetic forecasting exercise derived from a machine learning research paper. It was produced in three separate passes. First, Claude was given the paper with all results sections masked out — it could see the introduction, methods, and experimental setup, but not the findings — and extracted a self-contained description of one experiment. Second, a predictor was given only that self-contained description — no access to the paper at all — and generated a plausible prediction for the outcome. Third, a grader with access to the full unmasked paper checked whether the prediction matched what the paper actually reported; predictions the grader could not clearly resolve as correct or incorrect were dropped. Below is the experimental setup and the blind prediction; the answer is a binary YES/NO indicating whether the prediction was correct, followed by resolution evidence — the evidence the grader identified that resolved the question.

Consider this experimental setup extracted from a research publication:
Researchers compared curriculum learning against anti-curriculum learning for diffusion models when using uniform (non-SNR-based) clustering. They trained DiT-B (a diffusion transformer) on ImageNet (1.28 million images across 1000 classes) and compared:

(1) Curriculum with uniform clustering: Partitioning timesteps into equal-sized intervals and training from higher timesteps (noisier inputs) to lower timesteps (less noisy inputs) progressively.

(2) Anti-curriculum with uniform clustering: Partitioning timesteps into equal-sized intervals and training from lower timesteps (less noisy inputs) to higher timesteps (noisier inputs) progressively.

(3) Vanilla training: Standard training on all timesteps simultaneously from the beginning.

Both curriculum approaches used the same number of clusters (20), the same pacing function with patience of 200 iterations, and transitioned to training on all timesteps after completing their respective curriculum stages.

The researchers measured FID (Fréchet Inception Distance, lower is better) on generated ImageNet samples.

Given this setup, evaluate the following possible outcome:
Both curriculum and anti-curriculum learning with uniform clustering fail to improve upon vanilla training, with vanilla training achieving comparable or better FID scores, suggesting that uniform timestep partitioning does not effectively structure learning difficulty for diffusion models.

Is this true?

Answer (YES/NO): NO